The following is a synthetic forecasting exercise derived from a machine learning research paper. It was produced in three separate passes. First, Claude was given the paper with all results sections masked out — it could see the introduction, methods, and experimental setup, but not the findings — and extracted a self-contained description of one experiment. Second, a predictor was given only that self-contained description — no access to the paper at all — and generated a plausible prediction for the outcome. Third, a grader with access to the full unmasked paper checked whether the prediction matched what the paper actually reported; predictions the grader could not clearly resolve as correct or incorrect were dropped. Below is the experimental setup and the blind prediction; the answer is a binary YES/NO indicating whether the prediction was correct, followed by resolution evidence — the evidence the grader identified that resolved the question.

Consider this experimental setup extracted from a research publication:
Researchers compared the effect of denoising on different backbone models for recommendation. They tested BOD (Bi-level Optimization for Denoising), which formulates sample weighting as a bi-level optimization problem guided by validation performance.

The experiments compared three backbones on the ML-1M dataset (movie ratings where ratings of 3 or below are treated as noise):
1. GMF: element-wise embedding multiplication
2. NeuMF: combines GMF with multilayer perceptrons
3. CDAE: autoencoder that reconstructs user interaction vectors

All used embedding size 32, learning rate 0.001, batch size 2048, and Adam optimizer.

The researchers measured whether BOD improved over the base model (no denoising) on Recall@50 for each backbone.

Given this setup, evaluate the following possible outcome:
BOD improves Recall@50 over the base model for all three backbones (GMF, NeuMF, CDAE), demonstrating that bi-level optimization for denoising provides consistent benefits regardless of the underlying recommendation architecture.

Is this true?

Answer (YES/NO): NO